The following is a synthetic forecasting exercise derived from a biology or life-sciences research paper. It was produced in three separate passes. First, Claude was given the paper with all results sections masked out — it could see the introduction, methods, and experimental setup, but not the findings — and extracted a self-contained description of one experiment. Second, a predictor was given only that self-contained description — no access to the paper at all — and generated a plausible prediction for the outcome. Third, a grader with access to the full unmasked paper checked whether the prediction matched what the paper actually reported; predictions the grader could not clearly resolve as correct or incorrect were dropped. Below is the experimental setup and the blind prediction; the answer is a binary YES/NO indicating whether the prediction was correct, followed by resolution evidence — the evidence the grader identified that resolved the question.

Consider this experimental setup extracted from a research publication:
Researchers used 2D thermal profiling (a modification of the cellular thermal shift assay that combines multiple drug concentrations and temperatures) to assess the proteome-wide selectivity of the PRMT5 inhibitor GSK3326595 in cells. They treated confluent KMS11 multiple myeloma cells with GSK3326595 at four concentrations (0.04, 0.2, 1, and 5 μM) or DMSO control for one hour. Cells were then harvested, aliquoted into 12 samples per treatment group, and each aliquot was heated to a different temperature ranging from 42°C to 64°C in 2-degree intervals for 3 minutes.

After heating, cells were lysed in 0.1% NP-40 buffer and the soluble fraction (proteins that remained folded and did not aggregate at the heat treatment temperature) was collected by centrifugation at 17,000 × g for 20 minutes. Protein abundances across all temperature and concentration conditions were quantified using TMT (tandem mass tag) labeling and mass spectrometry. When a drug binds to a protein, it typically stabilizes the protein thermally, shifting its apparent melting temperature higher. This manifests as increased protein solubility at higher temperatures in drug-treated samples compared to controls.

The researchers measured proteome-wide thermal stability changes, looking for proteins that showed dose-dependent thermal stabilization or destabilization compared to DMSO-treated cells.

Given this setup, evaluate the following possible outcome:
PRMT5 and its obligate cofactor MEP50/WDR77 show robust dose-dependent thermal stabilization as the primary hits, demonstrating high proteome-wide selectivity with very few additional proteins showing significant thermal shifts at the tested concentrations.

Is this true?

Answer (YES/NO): YES